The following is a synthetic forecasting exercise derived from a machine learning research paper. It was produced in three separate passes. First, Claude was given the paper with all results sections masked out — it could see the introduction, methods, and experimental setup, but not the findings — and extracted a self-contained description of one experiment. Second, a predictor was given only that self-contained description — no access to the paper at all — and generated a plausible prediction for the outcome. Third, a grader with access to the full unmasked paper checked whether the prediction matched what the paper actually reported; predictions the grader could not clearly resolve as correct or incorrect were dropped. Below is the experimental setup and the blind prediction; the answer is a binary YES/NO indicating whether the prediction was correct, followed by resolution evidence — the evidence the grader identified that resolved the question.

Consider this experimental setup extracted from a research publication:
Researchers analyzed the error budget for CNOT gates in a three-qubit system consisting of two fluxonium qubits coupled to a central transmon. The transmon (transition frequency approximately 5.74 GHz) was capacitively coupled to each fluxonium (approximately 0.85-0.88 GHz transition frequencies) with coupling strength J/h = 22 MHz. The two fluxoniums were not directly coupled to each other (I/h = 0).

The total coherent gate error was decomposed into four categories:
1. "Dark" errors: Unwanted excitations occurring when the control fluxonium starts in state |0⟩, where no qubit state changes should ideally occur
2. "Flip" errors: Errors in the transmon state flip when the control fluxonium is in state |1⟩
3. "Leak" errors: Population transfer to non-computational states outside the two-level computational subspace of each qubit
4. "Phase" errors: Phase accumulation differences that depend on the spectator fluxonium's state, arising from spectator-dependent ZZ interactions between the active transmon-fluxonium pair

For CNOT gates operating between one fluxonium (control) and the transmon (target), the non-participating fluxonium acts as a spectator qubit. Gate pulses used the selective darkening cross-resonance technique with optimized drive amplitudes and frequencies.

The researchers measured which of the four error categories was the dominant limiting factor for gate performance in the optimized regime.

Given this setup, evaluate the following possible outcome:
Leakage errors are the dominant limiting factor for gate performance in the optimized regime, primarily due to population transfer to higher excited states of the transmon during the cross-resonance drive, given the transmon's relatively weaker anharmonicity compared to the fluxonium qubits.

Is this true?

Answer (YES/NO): NO